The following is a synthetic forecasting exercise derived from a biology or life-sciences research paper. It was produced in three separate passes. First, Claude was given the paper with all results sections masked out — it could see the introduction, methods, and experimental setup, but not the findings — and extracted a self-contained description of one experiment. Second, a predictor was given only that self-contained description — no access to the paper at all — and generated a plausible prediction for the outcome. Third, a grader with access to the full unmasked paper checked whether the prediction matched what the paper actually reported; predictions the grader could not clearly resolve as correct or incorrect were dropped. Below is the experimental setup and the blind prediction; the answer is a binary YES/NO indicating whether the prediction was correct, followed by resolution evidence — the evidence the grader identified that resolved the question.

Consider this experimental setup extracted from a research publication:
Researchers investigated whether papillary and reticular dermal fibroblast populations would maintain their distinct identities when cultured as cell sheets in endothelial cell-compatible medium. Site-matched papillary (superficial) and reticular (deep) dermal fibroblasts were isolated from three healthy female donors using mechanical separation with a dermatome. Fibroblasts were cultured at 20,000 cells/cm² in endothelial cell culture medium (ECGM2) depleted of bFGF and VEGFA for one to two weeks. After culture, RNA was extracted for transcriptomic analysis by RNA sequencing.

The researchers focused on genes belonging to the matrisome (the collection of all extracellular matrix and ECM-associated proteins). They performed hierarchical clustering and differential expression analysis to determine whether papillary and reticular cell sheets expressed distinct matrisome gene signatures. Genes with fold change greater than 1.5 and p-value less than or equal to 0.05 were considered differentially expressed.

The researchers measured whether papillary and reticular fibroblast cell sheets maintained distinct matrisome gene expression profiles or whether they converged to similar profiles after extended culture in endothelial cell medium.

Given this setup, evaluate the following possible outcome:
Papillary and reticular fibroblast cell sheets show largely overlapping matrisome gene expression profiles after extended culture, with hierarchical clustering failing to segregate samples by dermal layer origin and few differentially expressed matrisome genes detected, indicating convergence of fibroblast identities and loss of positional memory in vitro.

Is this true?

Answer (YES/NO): NO